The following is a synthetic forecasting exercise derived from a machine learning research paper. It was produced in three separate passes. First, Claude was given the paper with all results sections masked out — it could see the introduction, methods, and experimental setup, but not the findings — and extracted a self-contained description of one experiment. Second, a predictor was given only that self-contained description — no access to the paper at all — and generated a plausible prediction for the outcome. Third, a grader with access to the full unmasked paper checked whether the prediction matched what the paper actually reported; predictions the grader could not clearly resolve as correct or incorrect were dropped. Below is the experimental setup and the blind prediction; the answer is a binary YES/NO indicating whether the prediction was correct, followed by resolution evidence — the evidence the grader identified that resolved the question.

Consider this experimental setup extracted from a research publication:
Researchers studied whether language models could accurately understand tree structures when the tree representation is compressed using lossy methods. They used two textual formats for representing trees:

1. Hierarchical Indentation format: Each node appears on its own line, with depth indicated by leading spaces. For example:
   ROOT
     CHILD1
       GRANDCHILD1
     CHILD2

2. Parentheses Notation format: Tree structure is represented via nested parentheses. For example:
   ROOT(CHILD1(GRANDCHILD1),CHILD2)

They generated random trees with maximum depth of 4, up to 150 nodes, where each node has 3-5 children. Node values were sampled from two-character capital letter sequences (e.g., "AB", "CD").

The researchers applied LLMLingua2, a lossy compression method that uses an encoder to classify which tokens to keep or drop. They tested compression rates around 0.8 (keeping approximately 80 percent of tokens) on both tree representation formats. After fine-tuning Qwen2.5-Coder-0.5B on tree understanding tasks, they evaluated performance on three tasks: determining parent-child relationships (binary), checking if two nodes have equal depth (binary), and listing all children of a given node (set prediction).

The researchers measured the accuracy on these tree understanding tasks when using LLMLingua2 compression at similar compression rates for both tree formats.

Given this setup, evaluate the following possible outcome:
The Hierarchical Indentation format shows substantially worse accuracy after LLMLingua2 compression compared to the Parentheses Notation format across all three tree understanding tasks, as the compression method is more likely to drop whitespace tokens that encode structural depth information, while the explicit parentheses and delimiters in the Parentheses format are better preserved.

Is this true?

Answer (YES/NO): NO